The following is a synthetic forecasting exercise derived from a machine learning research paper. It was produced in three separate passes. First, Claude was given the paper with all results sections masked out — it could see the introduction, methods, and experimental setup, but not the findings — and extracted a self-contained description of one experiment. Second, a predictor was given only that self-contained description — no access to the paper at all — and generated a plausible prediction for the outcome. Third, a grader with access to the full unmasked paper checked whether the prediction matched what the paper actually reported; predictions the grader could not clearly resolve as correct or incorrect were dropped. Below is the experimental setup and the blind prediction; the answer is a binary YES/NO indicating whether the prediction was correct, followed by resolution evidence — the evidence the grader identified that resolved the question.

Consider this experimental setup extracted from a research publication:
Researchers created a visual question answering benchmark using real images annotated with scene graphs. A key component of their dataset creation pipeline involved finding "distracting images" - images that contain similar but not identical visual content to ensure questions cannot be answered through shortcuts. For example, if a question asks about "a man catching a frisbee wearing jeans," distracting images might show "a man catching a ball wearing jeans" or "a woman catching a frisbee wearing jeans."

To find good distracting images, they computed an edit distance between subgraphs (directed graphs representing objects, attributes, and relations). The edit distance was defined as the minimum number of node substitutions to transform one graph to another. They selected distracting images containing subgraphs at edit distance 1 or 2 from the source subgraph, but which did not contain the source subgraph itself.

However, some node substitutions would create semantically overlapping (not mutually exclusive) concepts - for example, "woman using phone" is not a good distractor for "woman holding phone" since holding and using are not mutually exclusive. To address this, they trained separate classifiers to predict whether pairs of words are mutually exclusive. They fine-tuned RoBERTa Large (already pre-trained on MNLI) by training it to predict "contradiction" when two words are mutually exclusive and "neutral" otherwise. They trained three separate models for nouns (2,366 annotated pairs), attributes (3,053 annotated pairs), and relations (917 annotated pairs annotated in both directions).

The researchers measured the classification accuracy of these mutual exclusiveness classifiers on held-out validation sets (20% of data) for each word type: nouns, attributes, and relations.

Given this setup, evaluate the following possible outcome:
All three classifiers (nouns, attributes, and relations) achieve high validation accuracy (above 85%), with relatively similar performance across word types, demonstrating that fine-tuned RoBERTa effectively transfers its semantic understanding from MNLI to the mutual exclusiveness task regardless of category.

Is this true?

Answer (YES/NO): NO